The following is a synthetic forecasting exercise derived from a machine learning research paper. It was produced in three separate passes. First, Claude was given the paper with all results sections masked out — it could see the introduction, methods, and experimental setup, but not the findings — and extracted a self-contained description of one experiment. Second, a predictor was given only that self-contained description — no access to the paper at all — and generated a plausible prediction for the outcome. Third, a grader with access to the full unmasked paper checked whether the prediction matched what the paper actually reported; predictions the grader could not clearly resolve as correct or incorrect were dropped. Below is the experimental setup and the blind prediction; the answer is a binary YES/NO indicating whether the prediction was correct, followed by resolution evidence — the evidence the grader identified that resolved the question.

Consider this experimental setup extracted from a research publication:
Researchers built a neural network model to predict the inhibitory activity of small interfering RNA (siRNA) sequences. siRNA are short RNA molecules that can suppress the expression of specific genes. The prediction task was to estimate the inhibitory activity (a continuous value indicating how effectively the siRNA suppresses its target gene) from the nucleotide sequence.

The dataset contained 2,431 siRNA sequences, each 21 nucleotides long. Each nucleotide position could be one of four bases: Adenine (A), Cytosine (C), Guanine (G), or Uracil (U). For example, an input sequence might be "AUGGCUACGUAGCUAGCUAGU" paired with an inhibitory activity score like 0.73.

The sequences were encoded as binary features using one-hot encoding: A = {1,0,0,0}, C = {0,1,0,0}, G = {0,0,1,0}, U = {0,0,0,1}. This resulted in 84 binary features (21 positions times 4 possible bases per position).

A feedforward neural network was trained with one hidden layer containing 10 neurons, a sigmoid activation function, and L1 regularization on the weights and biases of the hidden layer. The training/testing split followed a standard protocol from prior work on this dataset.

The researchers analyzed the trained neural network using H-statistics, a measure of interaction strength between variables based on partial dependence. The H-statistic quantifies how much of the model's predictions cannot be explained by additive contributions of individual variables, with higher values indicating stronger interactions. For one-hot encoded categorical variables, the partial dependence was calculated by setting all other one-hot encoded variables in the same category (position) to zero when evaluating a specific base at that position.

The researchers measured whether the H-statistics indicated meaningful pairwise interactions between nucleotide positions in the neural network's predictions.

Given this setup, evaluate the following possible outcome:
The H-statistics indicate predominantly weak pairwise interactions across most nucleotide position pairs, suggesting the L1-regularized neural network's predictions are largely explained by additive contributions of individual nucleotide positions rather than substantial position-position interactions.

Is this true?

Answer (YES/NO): YES